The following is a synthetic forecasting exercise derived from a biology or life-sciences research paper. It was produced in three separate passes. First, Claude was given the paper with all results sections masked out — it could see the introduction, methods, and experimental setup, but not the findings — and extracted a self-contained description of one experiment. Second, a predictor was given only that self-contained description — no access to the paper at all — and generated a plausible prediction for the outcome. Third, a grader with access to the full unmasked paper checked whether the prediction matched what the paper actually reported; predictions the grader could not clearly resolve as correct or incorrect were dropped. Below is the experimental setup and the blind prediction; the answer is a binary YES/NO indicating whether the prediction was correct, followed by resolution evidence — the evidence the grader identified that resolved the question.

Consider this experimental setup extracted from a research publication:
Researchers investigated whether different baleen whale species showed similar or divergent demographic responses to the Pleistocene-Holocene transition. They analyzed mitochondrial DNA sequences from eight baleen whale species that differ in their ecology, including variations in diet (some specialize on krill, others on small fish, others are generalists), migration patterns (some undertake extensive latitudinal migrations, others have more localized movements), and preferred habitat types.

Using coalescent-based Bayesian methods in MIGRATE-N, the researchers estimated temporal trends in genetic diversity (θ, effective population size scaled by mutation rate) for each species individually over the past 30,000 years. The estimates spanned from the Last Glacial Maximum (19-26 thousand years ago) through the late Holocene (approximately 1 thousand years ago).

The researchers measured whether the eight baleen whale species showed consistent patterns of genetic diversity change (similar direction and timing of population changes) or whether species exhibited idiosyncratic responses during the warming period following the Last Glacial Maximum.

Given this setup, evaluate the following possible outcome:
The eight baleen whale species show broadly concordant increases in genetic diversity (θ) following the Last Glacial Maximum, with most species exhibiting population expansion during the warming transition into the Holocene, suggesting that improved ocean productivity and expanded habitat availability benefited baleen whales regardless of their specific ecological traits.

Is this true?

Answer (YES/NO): NO